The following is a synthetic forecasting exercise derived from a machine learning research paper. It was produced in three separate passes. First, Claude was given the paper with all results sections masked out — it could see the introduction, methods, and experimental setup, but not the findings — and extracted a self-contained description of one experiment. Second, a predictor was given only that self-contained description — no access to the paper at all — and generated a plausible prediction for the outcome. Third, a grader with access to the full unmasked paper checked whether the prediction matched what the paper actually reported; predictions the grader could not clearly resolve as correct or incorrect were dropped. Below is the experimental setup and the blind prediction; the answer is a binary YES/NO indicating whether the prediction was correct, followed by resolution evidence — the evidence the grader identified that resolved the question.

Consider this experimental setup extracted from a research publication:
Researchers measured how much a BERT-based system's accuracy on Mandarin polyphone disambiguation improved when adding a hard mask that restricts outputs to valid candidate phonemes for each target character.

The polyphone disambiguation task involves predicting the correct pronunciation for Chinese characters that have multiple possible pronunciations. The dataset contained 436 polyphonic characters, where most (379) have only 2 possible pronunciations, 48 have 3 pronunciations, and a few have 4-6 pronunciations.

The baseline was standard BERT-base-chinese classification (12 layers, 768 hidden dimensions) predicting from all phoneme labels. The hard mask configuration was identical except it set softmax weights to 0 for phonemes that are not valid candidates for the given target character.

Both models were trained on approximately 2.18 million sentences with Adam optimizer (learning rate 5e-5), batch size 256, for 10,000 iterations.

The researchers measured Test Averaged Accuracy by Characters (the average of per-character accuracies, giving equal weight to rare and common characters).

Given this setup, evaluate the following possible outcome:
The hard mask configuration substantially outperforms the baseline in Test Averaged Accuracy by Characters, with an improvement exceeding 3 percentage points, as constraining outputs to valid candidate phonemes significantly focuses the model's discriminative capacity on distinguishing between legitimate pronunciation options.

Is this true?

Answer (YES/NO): YES